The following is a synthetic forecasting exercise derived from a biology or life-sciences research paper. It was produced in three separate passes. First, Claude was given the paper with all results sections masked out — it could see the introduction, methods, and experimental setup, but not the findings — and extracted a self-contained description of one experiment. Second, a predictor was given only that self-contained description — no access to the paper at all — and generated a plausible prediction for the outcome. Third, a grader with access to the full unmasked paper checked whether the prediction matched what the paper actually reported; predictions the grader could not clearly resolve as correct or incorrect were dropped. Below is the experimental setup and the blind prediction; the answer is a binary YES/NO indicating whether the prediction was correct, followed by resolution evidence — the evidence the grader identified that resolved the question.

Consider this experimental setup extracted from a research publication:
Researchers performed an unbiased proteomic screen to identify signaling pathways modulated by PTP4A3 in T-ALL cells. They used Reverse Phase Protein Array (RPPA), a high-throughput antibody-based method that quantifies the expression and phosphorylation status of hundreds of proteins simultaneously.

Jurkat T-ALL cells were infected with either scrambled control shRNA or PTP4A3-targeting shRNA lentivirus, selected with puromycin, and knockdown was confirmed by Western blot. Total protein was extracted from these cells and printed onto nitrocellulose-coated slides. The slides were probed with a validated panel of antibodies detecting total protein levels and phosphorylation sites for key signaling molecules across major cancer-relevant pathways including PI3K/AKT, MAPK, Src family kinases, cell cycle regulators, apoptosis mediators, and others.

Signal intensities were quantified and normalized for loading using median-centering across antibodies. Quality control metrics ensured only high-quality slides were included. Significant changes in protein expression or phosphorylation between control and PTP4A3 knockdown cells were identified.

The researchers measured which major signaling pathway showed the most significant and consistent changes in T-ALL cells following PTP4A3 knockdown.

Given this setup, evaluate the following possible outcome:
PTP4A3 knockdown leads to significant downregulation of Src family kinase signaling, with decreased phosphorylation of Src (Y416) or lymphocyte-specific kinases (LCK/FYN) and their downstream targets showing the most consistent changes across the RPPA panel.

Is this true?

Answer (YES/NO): NO